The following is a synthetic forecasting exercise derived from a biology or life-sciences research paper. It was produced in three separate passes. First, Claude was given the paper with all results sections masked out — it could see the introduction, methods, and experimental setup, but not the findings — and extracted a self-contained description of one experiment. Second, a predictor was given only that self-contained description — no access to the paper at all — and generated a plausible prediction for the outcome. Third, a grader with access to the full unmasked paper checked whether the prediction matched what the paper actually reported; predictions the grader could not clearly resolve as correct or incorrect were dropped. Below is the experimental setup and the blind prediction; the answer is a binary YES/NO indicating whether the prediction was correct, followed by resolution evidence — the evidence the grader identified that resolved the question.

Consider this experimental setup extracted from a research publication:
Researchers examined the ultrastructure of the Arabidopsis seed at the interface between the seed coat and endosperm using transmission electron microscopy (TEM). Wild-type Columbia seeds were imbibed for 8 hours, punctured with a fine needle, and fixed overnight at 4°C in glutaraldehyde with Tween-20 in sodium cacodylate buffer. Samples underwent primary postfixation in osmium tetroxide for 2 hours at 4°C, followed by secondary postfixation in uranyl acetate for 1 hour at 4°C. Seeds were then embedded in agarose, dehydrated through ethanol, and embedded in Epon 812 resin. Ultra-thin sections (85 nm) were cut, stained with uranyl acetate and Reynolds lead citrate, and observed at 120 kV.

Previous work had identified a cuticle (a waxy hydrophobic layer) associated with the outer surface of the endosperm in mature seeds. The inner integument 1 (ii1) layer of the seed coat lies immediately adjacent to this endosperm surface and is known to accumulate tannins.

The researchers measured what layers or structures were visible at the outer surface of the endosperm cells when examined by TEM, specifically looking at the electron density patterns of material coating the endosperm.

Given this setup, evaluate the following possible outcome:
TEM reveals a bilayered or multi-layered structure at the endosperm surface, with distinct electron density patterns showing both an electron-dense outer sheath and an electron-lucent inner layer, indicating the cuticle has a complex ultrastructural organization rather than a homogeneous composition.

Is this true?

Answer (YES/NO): NO